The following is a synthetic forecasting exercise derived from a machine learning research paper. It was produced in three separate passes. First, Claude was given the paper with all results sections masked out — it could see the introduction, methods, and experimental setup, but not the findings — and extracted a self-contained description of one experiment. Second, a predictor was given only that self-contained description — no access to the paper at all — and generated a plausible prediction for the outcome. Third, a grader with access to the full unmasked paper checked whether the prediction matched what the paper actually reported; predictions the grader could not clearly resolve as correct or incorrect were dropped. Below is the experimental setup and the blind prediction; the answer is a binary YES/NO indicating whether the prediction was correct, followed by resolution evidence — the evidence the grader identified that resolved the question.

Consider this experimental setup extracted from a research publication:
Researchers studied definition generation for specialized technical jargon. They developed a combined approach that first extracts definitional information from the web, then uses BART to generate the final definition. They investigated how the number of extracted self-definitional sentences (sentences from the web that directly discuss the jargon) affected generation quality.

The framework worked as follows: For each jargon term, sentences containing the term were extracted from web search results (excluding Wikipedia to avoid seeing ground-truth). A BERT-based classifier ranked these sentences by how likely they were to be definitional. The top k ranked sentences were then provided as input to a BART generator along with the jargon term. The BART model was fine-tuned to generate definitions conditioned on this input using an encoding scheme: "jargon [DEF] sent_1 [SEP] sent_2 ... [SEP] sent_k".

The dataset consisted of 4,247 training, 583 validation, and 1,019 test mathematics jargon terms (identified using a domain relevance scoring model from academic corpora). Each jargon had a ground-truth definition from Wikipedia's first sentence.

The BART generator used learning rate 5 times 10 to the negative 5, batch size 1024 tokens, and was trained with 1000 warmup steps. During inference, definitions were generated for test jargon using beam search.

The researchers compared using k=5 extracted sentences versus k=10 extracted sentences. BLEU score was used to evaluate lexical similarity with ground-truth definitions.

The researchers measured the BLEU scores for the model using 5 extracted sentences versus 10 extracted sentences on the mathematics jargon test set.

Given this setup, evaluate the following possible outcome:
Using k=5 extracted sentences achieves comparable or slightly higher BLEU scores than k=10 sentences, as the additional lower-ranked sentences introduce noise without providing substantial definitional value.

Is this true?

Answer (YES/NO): NO